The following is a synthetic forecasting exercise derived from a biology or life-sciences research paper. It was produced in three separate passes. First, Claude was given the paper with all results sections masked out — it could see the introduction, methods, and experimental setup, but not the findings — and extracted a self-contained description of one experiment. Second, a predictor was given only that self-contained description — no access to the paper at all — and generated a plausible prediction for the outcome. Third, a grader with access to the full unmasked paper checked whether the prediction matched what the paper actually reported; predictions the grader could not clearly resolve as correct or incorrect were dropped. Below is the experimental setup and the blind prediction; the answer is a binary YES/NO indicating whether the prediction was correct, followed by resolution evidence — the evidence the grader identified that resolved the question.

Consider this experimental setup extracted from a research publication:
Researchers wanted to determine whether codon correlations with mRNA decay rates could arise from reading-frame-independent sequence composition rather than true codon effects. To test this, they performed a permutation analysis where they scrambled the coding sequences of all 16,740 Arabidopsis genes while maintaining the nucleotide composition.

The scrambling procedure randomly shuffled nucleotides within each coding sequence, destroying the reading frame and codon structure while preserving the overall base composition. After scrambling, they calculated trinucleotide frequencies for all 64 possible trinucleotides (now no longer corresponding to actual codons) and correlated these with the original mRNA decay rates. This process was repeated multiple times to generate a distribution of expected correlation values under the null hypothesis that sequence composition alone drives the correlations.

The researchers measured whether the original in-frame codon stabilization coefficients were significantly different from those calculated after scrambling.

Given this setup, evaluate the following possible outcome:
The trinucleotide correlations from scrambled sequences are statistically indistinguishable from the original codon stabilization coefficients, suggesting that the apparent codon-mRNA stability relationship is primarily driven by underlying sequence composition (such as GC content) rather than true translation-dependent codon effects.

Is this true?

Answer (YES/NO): NO